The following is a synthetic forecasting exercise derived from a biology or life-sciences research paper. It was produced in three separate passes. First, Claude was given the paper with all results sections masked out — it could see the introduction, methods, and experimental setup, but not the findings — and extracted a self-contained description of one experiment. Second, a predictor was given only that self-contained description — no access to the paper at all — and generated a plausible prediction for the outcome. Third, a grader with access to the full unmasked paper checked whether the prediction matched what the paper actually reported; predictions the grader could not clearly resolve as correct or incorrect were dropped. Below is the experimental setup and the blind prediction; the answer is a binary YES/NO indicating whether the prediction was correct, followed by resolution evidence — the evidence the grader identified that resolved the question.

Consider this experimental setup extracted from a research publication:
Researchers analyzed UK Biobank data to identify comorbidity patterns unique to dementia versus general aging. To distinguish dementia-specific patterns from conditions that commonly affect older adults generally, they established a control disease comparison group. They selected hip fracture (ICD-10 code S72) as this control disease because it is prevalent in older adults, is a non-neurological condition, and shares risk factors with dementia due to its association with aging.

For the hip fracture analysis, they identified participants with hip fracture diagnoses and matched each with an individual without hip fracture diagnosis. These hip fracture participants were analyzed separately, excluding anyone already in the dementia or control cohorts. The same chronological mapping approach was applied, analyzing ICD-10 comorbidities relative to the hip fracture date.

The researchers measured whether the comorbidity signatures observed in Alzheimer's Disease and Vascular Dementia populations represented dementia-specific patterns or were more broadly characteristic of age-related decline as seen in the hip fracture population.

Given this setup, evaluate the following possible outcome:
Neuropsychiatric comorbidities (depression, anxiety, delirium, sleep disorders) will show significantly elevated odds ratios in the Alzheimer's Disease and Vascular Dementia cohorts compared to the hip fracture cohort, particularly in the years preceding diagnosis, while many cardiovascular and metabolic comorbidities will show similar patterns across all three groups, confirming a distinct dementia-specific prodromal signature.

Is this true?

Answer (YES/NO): NO